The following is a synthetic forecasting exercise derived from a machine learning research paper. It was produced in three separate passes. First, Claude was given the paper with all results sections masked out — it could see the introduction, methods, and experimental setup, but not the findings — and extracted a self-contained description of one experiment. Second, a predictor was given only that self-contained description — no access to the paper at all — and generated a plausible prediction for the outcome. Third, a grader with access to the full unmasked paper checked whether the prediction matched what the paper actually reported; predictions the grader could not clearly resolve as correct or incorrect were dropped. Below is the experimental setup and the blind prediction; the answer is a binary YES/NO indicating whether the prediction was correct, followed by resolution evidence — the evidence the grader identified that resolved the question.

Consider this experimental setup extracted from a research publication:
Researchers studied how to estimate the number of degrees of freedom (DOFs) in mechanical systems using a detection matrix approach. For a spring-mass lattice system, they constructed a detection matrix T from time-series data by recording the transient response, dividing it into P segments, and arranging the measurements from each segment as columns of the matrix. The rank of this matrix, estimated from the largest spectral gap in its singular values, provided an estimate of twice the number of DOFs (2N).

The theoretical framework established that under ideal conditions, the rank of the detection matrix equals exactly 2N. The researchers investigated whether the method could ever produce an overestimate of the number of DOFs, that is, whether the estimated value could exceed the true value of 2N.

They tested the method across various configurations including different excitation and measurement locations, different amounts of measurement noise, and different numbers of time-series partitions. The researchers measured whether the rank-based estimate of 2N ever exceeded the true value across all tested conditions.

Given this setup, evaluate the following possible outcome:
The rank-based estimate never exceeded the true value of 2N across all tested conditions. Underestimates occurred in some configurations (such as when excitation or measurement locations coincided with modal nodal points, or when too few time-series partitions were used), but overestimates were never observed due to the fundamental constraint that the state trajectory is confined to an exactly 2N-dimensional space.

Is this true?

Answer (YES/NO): YES